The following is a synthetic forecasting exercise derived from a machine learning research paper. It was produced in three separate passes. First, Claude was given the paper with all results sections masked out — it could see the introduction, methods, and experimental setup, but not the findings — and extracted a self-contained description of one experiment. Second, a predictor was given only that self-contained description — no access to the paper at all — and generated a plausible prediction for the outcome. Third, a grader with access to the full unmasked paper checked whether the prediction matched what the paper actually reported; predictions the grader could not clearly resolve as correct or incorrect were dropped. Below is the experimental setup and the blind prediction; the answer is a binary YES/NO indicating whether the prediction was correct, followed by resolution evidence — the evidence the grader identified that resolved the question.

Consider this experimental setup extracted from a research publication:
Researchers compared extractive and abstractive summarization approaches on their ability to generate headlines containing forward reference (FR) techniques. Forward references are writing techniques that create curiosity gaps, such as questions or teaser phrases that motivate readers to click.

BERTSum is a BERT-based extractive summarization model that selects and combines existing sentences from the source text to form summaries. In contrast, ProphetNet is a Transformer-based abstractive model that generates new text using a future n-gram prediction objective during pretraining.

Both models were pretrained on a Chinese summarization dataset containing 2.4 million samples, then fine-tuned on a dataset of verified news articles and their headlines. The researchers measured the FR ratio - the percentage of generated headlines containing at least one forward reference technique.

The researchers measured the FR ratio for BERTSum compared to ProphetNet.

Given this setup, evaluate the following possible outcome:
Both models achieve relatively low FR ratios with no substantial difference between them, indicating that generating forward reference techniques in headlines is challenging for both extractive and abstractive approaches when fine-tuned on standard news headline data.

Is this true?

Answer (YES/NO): NO